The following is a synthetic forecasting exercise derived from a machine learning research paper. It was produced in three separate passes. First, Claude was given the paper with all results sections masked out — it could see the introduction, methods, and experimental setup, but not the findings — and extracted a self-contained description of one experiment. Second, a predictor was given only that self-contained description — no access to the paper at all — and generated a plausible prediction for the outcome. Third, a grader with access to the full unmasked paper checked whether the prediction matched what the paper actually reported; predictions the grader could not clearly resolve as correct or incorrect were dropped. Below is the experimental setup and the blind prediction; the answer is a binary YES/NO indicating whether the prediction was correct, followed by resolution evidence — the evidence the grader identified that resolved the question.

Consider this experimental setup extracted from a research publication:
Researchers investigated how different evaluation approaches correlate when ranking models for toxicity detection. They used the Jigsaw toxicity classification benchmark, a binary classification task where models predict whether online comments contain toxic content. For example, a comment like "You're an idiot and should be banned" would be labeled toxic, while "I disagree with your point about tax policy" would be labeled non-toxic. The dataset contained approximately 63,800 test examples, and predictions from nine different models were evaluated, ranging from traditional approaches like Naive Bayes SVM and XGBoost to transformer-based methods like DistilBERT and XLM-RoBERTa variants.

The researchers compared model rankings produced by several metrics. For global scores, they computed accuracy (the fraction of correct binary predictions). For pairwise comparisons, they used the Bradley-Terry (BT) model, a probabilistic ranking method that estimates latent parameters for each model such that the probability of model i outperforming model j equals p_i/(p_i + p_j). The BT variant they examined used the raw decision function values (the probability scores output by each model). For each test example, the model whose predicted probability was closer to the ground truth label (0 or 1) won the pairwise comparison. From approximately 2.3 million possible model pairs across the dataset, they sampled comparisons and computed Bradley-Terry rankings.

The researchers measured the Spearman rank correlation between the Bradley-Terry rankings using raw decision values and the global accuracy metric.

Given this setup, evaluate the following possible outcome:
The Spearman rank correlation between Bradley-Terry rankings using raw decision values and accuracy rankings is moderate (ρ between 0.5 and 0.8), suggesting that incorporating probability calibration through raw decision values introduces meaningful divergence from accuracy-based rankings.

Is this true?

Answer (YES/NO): NO